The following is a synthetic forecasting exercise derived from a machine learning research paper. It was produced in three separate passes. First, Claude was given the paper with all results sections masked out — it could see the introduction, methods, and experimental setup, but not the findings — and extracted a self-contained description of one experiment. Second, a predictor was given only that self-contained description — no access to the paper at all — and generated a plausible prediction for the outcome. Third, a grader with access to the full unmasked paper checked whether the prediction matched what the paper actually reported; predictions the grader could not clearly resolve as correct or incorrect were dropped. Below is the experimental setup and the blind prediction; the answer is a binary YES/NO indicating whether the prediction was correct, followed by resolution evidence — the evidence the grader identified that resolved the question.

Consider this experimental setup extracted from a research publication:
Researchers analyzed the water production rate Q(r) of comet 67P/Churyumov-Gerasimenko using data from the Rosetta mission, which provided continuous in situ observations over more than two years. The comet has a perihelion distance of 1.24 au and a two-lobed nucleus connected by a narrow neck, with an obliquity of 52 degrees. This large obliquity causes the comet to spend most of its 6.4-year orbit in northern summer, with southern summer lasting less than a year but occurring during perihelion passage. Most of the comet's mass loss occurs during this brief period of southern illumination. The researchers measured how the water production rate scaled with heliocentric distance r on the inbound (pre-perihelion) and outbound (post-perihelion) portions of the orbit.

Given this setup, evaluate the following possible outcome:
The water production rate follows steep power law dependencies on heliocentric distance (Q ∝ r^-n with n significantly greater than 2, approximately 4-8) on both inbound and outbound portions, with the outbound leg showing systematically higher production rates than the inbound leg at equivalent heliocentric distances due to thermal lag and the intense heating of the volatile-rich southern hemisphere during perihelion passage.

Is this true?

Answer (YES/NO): NO